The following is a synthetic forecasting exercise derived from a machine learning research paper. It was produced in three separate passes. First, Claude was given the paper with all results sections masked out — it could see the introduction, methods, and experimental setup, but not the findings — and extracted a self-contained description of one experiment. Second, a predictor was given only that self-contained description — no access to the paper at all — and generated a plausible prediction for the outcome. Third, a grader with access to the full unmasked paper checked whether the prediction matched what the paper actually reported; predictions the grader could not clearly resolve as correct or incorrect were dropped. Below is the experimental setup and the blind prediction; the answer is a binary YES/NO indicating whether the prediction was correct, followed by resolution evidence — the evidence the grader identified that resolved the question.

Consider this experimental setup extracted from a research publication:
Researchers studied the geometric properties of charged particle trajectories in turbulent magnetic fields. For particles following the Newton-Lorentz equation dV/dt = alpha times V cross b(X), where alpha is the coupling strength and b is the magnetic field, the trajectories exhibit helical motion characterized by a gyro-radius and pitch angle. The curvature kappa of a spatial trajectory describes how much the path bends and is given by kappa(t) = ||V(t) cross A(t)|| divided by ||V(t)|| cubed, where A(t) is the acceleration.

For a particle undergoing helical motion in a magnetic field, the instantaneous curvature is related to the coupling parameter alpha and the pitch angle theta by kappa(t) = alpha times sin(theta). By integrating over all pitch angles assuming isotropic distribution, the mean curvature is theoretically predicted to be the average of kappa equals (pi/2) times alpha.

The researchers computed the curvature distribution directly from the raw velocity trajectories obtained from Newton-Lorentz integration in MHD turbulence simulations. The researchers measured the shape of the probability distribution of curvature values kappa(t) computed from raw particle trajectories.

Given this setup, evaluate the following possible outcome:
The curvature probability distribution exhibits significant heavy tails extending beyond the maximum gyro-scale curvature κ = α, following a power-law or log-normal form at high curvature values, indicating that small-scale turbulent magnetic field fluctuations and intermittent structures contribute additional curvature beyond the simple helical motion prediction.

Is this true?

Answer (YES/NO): NO